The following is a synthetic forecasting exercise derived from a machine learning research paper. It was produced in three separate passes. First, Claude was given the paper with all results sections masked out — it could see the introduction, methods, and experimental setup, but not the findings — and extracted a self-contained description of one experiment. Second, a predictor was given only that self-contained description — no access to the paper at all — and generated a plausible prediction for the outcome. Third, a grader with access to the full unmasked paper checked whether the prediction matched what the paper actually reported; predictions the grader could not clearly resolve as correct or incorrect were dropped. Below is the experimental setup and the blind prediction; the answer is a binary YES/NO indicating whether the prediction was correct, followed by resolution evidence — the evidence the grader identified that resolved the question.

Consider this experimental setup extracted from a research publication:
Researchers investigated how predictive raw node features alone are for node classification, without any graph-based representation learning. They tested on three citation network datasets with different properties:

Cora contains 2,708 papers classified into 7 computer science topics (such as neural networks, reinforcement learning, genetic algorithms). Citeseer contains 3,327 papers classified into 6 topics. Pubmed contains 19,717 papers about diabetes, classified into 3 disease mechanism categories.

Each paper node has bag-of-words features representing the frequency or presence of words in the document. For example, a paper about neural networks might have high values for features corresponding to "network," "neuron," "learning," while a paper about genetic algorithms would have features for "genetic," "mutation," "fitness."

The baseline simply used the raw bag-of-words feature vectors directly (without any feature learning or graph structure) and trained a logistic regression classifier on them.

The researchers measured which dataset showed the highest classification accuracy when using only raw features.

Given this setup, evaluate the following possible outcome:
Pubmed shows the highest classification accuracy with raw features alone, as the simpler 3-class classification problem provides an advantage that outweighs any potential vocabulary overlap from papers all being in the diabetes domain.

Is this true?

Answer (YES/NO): YES